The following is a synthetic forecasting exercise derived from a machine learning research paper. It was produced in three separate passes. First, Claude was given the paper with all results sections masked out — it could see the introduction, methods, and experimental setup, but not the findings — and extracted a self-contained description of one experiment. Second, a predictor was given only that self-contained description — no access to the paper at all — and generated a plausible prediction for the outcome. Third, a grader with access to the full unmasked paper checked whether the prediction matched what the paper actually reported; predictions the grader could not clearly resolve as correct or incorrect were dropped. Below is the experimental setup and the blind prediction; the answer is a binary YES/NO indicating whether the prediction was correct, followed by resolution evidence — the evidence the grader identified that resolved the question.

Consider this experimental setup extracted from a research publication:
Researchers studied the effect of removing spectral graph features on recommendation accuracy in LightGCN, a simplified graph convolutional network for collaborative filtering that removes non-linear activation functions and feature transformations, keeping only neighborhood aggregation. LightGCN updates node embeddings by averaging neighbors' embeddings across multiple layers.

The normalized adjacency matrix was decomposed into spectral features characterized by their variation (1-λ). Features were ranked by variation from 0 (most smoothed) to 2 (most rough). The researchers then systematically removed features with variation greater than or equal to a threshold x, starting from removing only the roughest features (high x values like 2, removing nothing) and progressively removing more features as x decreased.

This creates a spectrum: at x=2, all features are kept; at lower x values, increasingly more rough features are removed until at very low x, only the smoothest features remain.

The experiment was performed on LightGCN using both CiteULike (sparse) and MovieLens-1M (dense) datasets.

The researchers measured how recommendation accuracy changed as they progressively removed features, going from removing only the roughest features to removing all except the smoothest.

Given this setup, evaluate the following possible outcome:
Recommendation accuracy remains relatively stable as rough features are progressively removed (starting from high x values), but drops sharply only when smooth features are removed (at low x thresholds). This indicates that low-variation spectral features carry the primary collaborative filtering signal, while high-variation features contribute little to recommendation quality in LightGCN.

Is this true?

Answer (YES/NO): NO